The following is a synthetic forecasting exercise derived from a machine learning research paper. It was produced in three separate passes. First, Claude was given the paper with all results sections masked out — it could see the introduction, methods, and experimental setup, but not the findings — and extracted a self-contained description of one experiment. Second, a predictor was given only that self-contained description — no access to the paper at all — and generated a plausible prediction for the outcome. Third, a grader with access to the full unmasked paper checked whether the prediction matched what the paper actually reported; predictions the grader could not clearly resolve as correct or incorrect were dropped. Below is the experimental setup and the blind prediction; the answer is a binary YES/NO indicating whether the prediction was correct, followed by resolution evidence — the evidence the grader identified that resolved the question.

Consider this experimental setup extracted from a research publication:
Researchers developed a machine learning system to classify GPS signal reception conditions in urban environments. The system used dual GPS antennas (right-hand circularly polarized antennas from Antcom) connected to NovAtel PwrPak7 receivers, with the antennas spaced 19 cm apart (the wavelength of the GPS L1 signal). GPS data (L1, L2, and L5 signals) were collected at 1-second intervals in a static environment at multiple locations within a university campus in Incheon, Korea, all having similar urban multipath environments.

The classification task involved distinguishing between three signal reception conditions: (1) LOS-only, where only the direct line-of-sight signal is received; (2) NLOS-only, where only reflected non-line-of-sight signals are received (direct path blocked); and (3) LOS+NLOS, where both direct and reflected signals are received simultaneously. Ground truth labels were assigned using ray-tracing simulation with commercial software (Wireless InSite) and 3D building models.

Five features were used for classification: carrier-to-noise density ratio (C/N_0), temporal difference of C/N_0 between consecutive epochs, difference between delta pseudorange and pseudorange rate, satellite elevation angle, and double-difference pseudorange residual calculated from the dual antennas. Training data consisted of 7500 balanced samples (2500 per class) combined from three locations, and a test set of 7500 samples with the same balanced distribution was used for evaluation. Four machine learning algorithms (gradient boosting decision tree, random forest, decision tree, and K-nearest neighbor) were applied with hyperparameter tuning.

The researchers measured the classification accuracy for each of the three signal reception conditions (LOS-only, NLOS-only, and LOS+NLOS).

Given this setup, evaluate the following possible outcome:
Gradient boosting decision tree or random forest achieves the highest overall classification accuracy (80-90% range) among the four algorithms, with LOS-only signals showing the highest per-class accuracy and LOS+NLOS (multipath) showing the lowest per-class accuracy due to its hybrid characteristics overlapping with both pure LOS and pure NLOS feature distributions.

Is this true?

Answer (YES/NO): NO